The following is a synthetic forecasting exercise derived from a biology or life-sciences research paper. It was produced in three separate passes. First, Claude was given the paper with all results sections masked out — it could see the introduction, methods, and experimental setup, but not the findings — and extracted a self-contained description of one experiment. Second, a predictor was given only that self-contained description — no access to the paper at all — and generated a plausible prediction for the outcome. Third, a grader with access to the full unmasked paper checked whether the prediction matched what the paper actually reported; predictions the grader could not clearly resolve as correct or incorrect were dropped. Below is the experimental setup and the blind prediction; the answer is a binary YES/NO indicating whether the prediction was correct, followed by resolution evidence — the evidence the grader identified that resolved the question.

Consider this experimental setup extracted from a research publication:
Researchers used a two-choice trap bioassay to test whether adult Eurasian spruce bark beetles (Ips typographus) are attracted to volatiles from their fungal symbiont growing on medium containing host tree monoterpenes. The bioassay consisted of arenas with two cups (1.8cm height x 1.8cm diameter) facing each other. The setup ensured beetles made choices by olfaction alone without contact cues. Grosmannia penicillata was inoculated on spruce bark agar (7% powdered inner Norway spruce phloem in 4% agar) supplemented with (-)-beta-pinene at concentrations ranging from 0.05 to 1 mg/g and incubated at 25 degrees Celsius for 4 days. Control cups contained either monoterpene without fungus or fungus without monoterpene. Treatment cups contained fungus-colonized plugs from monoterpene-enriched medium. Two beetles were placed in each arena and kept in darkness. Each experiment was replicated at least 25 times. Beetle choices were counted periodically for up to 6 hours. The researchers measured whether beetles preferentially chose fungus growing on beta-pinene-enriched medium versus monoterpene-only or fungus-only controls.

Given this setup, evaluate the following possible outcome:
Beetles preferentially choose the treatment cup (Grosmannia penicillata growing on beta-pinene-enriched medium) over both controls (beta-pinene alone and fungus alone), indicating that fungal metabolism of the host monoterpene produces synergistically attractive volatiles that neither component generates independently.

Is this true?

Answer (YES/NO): NO